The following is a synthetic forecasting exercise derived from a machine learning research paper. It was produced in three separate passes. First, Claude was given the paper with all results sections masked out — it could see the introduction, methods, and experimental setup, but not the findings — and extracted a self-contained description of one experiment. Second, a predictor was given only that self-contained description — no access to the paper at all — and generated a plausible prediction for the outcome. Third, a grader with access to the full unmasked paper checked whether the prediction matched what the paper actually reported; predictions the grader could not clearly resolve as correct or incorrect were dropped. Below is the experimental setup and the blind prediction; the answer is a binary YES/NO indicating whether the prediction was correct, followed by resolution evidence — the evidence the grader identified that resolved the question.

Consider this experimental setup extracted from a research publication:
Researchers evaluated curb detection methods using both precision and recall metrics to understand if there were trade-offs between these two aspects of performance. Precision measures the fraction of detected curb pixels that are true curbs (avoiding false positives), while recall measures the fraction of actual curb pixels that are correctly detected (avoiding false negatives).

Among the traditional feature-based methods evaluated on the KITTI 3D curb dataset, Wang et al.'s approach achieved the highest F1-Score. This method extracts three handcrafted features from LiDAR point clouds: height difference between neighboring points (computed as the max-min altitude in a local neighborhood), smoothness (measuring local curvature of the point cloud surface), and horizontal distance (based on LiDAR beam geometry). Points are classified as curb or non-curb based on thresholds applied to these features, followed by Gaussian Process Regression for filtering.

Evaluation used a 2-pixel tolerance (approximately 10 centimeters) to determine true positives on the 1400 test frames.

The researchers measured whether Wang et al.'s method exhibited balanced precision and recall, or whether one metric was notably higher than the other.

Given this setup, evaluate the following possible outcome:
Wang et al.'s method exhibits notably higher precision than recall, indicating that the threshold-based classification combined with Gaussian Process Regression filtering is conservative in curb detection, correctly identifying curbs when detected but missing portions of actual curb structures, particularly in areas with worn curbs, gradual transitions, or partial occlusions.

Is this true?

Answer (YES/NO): YES